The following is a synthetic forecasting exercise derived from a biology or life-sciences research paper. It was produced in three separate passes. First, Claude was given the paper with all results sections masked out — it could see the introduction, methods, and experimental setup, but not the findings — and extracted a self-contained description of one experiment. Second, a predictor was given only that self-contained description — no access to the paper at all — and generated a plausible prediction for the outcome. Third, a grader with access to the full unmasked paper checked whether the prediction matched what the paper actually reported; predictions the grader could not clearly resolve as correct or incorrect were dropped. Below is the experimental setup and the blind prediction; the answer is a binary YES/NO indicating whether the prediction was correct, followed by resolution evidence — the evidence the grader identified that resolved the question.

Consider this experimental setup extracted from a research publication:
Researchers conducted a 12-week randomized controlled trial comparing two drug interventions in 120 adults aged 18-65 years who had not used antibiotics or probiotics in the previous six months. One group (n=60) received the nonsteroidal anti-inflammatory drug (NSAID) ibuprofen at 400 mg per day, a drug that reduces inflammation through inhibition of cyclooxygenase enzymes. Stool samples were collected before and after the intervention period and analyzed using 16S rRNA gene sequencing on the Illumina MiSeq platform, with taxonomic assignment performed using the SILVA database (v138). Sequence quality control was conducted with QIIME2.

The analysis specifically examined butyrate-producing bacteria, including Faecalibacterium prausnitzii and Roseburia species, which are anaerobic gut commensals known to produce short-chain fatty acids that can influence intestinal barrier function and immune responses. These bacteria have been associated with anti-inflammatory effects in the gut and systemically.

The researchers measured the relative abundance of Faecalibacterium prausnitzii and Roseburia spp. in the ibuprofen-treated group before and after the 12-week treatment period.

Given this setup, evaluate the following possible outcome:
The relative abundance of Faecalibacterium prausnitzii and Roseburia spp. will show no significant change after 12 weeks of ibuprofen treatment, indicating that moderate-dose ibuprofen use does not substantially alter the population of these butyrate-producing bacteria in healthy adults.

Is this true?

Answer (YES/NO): YES